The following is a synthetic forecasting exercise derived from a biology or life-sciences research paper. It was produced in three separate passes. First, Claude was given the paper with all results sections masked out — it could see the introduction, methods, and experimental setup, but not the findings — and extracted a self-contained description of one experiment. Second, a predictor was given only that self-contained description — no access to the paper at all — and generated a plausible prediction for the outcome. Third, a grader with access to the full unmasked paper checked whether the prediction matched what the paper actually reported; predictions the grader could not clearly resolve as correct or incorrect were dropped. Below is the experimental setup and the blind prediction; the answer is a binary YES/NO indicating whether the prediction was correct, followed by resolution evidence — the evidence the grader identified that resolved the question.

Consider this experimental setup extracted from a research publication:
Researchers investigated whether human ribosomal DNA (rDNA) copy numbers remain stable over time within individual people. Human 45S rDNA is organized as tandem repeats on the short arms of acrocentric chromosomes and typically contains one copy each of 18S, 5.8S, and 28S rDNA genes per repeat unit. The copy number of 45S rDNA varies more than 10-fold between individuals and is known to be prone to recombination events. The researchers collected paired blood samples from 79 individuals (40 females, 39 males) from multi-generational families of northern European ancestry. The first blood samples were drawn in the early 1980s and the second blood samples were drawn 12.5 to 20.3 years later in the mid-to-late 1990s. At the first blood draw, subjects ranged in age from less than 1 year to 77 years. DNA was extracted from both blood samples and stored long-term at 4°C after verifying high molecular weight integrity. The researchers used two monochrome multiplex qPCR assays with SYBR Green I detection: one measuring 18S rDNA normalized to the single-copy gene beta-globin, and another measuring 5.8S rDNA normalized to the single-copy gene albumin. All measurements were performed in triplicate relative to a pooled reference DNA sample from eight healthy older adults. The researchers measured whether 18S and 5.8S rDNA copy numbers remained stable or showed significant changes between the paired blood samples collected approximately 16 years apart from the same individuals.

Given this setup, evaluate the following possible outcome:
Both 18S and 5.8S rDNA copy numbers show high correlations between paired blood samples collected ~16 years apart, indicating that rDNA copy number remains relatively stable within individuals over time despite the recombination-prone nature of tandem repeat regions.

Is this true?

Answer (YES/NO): NO